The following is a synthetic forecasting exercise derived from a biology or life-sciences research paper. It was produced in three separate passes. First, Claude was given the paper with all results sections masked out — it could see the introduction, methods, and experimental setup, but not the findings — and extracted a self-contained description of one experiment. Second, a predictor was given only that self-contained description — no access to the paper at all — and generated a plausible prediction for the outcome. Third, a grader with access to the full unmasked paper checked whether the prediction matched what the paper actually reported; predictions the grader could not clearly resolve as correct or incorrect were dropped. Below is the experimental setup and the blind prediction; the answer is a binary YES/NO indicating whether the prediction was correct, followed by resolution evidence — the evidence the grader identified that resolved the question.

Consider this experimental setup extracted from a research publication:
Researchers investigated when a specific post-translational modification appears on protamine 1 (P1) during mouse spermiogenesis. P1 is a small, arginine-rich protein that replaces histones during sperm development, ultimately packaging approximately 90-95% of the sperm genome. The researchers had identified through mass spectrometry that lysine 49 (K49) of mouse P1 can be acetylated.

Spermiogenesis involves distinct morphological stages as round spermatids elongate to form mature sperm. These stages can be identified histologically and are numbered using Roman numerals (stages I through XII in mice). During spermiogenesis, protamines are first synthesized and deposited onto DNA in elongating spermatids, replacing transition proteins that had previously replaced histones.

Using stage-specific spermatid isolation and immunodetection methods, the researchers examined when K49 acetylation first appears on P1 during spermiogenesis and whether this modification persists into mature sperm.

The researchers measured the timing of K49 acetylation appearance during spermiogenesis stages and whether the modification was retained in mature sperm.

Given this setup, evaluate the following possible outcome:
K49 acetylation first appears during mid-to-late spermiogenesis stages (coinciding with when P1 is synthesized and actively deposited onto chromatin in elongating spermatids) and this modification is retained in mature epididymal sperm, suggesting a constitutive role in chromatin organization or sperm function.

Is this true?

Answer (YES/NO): NO